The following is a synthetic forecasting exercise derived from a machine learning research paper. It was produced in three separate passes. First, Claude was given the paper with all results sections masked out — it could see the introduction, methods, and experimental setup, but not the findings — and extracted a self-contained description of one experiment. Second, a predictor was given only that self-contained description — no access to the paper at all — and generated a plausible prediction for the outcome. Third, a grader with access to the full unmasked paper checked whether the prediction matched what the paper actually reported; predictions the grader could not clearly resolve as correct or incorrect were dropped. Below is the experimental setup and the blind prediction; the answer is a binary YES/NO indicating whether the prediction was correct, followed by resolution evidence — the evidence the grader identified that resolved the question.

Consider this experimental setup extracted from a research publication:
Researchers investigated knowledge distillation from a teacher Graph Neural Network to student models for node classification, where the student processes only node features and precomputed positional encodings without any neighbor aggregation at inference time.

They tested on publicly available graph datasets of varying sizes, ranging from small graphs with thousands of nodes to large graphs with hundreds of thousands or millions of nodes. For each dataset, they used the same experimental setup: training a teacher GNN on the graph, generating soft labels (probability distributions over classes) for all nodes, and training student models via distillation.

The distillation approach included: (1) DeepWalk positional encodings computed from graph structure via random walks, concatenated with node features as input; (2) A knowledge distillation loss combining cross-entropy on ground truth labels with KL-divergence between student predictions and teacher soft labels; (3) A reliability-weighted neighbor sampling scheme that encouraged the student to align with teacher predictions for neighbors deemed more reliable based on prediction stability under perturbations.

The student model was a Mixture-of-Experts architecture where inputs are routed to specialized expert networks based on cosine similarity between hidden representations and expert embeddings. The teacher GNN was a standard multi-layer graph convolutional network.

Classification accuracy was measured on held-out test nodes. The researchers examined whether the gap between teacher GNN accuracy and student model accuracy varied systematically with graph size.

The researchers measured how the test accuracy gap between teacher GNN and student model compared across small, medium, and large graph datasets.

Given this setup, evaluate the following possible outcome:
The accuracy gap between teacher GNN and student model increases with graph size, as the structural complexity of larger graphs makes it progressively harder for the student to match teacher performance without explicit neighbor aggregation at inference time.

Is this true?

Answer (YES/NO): NO